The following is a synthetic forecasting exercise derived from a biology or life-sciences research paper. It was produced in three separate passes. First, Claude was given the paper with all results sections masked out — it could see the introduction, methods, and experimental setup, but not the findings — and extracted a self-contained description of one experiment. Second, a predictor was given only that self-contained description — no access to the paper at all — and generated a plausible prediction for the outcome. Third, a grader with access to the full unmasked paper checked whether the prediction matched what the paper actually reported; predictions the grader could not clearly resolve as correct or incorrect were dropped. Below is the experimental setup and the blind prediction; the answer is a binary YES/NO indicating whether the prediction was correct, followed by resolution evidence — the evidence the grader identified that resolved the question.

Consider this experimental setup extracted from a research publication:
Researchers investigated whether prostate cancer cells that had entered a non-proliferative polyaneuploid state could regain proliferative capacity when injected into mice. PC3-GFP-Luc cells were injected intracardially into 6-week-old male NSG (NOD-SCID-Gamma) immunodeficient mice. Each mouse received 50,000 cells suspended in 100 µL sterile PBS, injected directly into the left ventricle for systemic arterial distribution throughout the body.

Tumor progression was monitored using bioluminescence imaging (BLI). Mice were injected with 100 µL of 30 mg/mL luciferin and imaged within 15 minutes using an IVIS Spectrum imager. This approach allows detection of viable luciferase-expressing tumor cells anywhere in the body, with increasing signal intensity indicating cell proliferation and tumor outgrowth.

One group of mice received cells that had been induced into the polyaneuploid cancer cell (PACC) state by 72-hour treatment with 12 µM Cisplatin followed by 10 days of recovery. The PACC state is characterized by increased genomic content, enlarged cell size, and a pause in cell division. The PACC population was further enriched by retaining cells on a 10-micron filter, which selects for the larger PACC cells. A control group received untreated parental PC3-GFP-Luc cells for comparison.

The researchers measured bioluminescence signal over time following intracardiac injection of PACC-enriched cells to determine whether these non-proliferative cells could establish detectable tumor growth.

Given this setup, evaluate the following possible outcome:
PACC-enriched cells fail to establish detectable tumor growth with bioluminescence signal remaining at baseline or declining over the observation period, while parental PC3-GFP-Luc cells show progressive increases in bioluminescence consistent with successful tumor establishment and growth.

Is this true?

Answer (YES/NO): NO